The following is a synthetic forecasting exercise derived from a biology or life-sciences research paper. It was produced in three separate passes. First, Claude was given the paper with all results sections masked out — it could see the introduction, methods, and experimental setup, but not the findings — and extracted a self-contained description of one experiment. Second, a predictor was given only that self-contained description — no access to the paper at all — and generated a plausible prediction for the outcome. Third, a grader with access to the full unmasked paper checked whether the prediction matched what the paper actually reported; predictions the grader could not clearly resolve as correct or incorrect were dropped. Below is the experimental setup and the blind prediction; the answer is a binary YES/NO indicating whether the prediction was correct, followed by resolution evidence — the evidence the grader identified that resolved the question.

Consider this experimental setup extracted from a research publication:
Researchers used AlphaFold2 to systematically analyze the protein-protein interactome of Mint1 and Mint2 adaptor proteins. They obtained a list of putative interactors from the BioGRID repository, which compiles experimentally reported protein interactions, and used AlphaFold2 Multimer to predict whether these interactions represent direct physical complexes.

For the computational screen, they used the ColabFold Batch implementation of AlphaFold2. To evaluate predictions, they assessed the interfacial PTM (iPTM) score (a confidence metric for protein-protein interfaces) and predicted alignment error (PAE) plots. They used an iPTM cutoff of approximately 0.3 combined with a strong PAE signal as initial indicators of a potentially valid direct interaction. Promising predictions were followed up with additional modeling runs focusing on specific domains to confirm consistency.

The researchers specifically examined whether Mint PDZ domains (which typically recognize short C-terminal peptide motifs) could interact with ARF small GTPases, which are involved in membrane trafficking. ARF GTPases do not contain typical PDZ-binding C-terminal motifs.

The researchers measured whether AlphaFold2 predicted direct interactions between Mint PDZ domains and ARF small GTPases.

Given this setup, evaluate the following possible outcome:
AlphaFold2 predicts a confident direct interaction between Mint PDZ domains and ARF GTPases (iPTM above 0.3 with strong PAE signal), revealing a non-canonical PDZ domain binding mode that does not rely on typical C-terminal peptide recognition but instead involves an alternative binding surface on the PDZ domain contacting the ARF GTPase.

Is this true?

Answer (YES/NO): YES